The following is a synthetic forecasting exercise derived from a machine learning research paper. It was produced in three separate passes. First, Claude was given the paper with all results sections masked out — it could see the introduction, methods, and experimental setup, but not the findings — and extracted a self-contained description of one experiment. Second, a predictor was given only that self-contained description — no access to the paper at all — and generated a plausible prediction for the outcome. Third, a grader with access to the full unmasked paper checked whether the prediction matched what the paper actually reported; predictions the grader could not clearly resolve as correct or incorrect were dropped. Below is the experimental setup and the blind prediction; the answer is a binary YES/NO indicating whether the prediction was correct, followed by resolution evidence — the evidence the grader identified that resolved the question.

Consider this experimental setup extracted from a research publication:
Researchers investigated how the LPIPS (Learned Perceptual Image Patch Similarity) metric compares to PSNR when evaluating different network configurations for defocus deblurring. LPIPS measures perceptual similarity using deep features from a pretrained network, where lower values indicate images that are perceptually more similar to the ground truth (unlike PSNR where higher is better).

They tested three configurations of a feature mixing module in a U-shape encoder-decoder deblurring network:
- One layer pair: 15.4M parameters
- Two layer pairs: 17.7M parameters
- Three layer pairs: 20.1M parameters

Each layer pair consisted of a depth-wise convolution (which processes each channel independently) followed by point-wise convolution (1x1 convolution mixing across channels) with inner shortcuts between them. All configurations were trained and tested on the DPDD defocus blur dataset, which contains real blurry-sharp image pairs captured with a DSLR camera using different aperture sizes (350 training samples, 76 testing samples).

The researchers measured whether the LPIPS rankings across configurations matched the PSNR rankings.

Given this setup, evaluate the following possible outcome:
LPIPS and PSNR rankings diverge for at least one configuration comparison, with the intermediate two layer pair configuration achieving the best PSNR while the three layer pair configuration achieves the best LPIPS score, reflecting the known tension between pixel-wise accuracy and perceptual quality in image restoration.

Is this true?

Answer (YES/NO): NO